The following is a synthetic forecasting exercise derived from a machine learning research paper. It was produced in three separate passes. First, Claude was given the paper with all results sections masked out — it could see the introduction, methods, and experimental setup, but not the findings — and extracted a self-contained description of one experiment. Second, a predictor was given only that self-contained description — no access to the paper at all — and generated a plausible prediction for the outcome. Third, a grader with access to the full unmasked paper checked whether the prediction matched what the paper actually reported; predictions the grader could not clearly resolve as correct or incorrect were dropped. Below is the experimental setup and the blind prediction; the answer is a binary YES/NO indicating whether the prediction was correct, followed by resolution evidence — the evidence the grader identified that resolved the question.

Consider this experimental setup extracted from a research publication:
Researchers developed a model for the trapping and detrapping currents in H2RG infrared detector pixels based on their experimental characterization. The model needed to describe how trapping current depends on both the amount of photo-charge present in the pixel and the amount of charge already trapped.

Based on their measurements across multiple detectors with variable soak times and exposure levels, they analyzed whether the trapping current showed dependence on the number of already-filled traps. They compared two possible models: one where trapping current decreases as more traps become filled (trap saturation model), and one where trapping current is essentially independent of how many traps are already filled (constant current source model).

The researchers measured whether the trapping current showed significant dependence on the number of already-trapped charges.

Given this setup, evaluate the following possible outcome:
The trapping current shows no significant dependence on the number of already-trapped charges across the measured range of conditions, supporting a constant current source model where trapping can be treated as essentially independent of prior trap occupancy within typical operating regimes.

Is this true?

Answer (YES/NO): YES